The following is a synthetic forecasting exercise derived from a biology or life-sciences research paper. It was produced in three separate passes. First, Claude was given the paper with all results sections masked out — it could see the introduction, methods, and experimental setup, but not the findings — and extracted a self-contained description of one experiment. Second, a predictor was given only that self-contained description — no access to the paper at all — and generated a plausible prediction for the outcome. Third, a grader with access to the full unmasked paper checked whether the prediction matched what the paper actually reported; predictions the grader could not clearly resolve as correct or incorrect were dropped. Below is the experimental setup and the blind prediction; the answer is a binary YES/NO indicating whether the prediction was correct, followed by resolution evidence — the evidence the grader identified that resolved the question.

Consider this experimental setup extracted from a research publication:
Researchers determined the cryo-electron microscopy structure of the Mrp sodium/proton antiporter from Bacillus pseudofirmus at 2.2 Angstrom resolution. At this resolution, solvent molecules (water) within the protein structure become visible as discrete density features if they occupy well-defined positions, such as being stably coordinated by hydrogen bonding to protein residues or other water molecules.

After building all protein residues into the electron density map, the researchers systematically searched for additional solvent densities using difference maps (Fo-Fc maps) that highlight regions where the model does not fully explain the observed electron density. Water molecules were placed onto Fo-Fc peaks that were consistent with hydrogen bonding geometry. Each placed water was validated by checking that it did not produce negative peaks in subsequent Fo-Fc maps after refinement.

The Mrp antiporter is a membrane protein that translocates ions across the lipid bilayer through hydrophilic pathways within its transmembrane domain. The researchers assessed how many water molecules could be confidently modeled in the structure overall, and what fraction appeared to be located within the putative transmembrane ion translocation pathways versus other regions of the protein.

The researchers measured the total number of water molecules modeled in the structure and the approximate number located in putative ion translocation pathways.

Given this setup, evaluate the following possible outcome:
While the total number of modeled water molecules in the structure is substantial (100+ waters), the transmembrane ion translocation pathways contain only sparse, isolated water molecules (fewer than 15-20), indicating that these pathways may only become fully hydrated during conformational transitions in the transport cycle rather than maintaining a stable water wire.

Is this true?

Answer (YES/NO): NO